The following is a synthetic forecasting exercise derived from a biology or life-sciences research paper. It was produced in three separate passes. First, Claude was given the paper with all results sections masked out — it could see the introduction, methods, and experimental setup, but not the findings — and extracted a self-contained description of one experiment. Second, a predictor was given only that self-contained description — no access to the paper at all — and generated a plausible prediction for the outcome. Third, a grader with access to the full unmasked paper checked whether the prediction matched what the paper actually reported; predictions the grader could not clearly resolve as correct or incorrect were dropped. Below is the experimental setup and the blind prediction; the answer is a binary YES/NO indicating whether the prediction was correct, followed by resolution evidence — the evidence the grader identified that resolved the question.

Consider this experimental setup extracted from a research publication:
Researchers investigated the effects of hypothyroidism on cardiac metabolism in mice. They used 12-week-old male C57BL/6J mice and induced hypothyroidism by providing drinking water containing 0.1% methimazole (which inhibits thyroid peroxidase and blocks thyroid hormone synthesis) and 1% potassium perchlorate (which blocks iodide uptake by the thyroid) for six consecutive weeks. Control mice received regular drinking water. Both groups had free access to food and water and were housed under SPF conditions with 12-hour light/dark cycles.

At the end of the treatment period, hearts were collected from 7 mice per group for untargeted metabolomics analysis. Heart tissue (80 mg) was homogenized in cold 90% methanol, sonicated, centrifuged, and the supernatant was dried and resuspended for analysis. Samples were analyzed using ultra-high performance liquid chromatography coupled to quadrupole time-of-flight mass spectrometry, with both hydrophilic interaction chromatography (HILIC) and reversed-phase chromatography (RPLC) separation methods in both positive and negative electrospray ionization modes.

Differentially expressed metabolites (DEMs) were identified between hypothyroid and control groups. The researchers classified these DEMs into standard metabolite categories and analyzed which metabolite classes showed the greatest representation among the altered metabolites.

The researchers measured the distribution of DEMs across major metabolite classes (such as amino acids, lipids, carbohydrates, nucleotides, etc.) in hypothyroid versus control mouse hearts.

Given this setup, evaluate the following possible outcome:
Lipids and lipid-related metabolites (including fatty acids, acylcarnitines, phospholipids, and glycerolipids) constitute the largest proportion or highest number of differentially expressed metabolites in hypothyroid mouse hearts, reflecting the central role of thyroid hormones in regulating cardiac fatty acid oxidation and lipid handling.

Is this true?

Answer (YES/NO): YES